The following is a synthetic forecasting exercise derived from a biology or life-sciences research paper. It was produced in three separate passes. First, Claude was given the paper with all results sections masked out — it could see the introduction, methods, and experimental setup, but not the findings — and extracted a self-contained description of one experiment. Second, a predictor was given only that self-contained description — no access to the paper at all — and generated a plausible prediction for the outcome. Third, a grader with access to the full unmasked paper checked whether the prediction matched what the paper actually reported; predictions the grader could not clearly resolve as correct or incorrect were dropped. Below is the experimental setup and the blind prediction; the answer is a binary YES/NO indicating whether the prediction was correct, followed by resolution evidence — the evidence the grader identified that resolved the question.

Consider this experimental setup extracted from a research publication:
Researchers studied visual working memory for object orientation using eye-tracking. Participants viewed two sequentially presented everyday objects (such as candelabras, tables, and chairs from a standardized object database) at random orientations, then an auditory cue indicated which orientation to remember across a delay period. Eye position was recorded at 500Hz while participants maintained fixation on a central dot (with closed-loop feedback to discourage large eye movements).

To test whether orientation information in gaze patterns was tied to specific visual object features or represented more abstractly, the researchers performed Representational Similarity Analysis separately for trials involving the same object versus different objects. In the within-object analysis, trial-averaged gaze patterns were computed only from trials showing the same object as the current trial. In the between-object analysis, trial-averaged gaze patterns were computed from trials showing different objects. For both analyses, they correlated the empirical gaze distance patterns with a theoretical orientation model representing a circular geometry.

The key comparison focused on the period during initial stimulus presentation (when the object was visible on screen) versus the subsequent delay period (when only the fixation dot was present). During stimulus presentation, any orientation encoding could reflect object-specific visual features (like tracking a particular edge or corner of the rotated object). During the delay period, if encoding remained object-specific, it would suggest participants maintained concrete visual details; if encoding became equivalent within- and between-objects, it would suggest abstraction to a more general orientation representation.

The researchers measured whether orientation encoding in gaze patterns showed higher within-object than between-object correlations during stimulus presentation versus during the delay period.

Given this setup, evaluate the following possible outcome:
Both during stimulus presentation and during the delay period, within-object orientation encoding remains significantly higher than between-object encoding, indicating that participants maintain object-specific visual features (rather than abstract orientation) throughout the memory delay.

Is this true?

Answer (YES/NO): NO